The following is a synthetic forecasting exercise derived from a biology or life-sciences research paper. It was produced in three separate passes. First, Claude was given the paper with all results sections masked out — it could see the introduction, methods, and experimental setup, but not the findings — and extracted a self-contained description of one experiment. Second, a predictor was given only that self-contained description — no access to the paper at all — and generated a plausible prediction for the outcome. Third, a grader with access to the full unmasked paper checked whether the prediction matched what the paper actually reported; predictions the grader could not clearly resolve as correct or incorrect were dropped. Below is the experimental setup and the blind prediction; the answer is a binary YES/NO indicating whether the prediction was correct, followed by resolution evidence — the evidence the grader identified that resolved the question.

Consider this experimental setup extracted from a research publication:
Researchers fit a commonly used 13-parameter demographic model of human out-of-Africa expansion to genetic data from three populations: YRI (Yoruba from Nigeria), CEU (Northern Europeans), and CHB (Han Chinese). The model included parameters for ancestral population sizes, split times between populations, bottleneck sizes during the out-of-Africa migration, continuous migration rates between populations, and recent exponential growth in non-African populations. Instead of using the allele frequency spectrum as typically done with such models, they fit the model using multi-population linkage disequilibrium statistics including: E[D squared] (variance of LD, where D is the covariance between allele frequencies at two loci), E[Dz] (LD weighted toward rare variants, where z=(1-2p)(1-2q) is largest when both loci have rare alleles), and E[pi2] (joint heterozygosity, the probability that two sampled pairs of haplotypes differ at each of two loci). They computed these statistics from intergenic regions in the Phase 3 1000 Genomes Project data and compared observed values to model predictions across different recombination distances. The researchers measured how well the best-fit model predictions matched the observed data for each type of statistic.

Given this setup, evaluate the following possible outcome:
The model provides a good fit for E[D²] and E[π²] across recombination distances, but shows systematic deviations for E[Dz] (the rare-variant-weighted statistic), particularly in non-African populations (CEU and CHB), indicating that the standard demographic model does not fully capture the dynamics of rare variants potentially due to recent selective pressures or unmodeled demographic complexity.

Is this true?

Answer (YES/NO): NO